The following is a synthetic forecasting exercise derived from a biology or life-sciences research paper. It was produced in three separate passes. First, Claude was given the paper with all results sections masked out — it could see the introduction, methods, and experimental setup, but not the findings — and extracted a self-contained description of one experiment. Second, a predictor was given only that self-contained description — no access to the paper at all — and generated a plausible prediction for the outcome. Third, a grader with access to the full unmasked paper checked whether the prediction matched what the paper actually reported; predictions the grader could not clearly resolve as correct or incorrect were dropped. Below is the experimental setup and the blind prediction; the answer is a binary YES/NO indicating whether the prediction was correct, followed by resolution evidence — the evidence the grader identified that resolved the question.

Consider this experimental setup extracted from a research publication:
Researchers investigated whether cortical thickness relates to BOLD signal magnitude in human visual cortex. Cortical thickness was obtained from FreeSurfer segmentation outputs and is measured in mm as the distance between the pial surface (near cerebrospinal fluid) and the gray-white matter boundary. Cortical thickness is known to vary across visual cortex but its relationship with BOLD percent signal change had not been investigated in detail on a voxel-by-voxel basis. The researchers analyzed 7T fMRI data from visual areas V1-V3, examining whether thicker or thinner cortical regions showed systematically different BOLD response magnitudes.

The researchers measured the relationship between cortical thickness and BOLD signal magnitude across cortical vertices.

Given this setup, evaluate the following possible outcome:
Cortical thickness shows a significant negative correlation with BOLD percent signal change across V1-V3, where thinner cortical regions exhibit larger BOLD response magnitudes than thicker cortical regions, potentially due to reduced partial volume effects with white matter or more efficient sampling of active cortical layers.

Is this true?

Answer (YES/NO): YES